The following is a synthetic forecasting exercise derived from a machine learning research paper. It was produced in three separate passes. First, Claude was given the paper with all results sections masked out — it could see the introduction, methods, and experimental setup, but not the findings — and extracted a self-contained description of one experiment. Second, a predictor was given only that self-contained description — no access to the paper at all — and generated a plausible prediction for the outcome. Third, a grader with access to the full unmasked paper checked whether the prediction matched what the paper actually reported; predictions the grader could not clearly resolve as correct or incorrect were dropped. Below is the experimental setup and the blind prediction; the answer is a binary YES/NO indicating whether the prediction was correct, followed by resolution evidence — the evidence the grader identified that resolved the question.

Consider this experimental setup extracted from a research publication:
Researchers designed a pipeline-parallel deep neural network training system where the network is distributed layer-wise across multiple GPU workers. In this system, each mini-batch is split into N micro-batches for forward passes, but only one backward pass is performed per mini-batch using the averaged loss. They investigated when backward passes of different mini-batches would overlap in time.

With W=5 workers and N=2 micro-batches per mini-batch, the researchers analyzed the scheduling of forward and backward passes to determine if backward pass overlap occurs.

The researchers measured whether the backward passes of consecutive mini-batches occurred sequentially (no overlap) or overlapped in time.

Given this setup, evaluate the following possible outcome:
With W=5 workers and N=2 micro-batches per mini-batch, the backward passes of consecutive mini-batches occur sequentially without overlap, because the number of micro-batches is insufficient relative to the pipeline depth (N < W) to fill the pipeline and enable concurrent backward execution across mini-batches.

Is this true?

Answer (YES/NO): NO